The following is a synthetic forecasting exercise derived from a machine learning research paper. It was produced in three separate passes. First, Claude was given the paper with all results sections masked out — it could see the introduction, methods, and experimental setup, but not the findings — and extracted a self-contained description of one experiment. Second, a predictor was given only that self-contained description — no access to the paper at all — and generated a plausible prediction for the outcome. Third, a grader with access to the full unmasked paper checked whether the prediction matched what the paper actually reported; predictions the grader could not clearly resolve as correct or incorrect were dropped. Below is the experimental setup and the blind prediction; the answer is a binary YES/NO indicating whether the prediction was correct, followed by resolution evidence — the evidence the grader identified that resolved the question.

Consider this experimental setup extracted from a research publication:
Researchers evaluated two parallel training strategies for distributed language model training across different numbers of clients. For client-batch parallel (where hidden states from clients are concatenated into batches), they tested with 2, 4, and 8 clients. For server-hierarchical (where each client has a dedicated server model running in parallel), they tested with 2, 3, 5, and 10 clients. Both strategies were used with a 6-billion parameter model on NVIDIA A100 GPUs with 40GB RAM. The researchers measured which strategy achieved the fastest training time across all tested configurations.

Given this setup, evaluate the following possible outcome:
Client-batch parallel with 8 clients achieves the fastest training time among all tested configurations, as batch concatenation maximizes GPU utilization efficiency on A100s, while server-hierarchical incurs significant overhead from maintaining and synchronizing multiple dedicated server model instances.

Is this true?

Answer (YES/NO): NO